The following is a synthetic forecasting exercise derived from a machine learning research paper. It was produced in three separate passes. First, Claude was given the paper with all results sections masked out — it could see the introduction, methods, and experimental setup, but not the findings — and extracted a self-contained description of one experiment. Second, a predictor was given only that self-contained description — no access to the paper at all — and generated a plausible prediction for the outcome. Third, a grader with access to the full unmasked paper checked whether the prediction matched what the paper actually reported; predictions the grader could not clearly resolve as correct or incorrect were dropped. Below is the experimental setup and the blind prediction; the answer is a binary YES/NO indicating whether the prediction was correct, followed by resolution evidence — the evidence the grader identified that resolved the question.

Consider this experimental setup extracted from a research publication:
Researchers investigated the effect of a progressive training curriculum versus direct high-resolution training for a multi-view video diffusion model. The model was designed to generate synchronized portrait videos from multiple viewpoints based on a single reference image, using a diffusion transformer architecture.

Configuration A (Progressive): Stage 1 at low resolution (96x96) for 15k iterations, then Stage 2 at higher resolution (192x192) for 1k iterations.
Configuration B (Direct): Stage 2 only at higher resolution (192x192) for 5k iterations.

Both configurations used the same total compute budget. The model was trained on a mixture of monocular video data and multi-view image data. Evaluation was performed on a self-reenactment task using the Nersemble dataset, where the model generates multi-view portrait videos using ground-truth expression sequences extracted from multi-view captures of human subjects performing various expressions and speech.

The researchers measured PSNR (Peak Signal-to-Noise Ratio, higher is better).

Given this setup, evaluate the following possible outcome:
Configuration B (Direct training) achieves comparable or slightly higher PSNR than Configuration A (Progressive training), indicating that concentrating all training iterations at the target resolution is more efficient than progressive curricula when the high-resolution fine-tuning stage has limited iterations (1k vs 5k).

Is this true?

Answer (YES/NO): NO